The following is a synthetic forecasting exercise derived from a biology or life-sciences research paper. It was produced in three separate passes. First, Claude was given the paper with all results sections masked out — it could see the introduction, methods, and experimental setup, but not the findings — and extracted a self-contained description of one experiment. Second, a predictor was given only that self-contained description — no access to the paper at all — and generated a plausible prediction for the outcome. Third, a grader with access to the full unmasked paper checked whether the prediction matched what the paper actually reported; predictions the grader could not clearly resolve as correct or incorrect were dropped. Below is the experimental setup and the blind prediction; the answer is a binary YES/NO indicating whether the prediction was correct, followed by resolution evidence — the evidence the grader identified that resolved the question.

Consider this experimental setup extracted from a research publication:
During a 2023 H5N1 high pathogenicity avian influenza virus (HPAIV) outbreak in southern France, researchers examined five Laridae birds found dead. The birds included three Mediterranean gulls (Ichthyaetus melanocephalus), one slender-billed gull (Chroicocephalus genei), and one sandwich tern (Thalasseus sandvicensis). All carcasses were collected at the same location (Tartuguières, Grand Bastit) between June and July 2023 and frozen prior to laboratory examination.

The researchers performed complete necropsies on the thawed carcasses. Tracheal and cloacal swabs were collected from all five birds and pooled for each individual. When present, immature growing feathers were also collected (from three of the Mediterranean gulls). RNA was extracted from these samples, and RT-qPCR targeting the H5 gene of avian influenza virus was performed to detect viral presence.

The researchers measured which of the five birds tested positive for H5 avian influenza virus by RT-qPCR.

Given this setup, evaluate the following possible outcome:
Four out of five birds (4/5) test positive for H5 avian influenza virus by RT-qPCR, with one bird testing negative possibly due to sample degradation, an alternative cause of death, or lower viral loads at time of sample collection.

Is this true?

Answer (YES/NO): NO